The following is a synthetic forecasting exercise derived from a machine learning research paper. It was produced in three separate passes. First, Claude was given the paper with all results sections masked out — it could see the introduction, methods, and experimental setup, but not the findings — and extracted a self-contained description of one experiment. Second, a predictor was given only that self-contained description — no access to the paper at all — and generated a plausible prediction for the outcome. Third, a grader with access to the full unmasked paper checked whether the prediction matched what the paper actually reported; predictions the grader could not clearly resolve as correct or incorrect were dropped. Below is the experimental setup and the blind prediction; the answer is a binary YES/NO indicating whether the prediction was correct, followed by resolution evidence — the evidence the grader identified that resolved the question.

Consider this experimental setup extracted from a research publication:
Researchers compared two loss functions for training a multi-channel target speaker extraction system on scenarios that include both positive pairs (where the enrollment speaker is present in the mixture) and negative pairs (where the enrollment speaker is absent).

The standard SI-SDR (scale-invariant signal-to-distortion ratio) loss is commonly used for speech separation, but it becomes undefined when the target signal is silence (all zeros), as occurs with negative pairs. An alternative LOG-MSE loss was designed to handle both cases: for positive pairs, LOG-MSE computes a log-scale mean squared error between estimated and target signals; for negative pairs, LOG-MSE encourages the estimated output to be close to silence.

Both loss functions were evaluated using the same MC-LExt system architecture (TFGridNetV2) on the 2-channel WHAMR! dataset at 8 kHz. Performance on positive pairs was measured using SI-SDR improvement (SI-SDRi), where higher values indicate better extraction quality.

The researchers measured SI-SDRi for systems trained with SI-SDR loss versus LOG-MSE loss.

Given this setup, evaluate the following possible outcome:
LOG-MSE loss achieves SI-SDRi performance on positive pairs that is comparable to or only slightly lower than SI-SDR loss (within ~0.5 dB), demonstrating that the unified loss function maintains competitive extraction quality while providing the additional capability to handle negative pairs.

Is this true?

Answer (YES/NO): YES